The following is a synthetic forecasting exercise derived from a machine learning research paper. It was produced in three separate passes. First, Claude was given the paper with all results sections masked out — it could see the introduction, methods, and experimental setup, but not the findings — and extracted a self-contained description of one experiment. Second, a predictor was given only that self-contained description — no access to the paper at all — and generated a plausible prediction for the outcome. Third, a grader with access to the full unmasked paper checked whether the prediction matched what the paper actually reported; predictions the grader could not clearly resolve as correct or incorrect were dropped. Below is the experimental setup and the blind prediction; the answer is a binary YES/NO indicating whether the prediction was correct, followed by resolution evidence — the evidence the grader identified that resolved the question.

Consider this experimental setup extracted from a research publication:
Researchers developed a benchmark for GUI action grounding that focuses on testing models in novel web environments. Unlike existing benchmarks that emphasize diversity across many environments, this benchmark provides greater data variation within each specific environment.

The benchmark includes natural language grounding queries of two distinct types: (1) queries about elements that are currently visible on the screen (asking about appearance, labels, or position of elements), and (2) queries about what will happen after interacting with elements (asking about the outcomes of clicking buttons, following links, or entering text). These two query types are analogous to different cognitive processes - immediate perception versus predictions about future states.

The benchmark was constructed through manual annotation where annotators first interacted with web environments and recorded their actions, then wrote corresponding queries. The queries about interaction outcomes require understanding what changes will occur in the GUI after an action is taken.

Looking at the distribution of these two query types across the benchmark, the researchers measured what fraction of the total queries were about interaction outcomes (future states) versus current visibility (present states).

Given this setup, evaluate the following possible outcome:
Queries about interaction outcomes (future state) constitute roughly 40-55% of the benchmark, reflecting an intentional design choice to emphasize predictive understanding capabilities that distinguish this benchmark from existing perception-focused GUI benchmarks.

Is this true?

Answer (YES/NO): NO